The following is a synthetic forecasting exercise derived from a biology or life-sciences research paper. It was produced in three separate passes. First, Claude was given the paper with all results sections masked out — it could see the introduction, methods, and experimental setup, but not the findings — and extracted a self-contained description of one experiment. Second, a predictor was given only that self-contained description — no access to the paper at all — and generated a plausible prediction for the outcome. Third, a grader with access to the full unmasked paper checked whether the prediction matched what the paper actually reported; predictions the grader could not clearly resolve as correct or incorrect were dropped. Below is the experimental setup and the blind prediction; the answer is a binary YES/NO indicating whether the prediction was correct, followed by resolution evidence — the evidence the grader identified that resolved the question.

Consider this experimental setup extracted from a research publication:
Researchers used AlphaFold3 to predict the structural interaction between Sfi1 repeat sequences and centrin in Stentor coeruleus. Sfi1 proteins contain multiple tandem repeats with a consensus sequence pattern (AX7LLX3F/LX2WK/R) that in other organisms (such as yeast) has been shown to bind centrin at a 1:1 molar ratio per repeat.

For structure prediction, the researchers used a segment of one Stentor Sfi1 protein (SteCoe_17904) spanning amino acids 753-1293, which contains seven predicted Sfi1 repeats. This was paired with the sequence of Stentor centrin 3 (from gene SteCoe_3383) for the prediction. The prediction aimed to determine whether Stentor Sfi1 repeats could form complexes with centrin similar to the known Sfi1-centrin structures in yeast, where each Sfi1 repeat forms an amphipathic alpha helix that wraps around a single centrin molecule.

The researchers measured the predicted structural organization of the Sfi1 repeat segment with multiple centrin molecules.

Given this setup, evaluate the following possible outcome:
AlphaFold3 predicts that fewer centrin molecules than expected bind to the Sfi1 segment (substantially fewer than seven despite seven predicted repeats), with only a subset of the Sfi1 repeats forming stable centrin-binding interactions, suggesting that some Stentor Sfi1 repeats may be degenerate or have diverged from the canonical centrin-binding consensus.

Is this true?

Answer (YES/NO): NO